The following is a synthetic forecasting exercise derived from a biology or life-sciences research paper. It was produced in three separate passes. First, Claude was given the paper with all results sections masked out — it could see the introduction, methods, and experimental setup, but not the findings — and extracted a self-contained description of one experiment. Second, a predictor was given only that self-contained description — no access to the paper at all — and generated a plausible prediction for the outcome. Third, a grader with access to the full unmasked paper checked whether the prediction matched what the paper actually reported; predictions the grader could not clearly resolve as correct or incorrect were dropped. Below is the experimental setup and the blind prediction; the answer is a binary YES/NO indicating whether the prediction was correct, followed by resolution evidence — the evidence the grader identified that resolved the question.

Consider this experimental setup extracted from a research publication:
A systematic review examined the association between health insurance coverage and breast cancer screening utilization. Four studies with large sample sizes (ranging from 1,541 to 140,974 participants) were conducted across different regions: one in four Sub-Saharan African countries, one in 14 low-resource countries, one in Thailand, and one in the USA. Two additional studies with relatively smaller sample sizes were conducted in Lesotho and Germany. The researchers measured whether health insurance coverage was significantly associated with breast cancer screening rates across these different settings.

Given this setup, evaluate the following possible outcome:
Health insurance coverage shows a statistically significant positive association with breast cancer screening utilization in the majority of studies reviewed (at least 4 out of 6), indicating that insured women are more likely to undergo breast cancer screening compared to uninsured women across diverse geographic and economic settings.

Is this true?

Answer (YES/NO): YES